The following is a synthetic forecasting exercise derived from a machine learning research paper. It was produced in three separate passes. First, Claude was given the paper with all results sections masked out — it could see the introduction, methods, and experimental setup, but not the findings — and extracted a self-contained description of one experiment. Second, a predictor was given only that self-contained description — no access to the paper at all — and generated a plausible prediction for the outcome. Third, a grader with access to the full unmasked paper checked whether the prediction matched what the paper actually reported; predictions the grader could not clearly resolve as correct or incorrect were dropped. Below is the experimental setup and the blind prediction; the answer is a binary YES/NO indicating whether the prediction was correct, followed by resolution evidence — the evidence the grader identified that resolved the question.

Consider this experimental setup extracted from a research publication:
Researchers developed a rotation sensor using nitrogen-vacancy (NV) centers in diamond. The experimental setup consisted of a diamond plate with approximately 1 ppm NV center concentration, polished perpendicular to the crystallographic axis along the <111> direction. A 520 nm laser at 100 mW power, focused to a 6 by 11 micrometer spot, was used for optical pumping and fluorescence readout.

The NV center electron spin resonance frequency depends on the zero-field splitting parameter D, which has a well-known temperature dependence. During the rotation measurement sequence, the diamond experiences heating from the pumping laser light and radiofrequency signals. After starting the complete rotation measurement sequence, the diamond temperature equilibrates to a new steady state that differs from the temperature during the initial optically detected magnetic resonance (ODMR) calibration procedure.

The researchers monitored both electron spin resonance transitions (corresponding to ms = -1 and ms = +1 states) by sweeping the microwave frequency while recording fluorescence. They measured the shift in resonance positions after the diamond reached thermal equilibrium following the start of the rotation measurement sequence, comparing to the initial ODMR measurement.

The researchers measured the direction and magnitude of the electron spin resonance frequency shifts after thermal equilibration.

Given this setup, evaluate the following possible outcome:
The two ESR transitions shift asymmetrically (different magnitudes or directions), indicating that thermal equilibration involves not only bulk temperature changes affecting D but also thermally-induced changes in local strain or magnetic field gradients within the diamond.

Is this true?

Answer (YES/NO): NO